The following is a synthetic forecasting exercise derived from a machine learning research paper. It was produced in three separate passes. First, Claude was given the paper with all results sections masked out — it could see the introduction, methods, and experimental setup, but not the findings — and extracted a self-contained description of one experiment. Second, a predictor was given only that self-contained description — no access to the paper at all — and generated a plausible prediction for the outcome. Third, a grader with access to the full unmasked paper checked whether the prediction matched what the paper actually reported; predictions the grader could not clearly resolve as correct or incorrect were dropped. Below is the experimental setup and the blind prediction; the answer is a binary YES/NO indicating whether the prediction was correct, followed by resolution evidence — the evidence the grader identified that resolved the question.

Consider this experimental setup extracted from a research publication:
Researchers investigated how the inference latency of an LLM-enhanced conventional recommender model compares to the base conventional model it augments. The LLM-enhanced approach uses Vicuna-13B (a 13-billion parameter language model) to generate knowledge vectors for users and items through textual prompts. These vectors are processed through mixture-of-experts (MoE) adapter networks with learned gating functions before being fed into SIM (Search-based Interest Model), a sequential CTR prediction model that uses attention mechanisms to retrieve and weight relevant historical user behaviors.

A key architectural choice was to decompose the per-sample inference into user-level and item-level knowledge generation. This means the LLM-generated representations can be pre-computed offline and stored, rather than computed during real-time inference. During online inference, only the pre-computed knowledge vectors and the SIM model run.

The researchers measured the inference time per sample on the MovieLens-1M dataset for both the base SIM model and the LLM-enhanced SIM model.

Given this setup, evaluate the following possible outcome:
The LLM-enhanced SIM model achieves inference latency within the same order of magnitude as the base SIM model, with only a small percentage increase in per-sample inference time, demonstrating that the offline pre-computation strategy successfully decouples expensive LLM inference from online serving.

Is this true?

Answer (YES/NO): YES